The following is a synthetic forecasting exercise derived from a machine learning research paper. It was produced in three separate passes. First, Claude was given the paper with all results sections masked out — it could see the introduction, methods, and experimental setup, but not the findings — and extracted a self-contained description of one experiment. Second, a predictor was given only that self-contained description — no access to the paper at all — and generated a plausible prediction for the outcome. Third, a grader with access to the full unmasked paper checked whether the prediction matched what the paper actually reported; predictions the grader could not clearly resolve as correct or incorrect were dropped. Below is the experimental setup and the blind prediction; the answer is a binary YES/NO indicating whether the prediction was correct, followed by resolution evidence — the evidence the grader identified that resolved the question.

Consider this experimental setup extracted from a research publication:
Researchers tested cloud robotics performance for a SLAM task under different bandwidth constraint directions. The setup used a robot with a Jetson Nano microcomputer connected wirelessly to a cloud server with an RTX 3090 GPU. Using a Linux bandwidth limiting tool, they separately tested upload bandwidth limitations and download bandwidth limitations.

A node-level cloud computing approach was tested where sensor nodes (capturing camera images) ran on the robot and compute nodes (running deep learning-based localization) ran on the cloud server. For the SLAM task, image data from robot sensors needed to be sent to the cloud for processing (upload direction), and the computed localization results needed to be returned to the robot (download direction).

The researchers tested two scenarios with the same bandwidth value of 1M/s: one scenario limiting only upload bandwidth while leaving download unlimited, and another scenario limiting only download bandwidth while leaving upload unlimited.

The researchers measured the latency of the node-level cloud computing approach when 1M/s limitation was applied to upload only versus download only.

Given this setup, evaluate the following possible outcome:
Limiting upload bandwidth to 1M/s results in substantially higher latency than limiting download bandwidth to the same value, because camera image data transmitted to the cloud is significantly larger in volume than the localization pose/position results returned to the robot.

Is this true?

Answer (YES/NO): YES